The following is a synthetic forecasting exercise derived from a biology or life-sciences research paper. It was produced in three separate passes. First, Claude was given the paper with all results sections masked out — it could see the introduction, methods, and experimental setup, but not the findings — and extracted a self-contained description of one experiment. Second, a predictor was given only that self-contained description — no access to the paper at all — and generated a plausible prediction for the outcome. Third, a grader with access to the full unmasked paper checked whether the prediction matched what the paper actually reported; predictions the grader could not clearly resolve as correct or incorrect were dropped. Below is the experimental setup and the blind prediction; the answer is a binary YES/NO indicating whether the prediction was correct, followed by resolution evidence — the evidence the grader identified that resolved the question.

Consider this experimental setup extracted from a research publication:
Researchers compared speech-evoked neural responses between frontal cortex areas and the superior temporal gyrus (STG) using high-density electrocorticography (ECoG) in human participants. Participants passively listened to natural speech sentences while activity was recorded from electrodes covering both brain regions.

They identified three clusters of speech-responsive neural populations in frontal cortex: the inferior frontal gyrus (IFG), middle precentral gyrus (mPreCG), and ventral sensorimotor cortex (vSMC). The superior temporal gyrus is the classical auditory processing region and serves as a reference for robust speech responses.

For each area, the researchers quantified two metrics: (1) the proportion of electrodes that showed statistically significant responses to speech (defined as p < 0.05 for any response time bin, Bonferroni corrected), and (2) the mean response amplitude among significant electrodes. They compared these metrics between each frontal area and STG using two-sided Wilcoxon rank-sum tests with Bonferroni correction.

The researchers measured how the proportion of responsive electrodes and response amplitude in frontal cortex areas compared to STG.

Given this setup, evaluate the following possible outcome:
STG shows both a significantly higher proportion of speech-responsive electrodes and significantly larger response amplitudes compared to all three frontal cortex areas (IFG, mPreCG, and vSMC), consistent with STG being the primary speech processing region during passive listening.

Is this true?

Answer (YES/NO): YES